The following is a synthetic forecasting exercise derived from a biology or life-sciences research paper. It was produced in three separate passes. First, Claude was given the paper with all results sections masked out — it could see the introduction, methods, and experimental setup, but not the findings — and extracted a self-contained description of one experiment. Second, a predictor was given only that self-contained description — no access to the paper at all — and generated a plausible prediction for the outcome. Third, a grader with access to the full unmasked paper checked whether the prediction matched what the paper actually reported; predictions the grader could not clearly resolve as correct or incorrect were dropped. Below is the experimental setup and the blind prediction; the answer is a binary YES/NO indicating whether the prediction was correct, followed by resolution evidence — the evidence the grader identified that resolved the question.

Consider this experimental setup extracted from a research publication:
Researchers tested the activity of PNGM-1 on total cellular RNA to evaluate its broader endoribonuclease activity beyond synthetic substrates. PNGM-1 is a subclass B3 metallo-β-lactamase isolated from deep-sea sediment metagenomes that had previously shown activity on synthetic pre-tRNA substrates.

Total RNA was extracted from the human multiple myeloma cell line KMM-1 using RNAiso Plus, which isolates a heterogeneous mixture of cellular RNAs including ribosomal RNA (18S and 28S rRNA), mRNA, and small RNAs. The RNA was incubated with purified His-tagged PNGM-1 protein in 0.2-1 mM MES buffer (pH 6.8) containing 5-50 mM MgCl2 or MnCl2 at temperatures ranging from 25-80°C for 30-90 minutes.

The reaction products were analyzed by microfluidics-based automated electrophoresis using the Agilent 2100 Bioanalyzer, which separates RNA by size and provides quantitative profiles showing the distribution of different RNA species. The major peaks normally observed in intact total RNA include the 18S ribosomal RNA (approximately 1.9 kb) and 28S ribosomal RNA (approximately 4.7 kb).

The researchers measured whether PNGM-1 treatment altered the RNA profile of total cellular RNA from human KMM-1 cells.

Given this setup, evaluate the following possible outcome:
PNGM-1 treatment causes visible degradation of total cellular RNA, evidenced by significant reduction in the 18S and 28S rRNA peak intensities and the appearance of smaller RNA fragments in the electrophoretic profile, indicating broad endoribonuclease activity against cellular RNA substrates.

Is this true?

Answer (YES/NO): YES